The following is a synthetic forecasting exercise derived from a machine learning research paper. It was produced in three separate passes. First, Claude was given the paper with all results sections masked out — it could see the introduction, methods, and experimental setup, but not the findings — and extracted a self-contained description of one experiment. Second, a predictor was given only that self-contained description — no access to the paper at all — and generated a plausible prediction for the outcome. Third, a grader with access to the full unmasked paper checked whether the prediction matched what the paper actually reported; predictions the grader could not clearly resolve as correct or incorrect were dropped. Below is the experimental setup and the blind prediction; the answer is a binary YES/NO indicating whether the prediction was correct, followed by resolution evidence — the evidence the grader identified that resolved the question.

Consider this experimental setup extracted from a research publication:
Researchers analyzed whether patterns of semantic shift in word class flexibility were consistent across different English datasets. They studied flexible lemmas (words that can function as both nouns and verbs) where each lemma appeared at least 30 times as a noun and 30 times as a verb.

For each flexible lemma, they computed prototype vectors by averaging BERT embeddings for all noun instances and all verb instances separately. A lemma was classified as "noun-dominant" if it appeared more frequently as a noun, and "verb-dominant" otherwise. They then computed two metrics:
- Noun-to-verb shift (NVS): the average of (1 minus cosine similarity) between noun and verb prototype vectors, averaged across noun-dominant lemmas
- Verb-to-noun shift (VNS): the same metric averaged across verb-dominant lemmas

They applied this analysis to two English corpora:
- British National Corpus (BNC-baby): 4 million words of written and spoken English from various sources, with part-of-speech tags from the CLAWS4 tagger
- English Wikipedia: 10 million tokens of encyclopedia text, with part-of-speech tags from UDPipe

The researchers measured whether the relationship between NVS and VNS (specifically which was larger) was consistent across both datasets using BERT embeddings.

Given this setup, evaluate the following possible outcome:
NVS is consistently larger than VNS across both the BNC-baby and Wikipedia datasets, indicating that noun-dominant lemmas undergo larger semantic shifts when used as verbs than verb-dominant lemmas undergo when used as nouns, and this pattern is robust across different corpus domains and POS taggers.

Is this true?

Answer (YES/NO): YES